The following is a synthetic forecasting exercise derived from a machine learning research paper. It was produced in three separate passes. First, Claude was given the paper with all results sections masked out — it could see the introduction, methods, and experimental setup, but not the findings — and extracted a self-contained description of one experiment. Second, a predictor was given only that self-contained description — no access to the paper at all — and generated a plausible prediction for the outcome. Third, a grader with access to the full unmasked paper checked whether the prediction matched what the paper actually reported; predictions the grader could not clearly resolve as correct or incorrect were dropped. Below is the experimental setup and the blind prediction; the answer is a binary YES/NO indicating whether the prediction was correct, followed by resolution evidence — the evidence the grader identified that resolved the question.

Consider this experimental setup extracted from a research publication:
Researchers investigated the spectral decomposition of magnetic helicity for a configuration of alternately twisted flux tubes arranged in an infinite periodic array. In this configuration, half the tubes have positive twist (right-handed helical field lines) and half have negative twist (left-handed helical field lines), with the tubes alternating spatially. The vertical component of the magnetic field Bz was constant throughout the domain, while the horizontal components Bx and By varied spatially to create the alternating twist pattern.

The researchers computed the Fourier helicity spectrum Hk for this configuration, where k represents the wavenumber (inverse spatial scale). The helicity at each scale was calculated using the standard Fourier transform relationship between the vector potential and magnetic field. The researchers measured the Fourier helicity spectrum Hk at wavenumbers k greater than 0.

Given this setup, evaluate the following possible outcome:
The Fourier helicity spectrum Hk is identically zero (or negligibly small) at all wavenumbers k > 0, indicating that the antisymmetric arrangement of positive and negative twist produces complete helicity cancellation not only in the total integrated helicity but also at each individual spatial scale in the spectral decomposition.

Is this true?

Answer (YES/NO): YES